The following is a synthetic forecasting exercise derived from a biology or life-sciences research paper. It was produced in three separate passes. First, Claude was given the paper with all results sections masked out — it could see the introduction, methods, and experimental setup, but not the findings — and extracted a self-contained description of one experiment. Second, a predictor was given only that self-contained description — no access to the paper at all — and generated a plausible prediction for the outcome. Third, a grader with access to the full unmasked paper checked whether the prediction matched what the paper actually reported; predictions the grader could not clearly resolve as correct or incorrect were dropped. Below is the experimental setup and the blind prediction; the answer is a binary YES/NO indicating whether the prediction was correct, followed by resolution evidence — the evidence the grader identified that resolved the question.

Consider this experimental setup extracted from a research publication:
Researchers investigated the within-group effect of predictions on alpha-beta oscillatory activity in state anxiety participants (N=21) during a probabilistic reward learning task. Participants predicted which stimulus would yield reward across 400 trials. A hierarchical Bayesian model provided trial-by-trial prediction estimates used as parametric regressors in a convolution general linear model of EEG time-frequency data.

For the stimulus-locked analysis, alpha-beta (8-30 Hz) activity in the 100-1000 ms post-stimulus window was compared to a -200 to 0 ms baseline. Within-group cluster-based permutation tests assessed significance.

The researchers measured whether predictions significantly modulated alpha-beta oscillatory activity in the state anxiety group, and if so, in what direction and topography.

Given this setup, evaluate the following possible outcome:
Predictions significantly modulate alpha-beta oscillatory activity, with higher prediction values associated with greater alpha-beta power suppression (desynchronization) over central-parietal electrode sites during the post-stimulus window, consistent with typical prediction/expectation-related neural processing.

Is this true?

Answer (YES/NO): NO